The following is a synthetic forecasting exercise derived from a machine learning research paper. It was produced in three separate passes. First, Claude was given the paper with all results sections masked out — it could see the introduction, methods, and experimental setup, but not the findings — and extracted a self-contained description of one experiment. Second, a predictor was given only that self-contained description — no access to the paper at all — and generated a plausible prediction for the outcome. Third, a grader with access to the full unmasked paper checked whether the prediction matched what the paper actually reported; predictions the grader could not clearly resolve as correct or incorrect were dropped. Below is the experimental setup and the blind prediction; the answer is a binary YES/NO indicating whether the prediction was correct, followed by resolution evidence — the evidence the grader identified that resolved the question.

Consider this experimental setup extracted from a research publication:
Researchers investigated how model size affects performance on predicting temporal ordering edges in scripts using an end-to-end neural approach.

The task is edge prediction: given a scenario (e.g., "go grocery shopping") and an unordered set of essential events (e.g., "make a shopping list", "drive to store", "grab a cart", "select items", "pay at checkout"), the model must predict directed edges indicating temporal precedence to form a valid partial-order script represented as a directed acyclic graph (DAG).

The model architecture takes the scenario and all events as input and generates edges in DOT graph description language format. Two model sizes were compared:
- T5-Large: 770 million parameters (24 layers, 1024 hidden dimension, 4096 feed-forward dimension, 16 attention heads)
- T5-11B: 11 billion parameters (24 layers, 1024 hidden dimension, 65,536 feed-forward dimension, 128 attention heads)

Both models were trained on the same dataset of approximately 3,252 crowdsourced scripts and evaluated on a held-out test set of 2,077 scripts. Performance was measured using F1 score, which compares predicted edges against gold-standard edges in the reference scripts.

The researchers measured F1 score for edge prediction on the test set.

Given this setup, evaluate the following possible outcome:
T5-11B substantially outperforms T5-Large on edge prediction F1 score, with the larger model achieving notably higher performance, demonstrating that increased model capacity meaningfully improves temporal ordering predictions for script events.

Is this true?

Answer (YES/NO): YES